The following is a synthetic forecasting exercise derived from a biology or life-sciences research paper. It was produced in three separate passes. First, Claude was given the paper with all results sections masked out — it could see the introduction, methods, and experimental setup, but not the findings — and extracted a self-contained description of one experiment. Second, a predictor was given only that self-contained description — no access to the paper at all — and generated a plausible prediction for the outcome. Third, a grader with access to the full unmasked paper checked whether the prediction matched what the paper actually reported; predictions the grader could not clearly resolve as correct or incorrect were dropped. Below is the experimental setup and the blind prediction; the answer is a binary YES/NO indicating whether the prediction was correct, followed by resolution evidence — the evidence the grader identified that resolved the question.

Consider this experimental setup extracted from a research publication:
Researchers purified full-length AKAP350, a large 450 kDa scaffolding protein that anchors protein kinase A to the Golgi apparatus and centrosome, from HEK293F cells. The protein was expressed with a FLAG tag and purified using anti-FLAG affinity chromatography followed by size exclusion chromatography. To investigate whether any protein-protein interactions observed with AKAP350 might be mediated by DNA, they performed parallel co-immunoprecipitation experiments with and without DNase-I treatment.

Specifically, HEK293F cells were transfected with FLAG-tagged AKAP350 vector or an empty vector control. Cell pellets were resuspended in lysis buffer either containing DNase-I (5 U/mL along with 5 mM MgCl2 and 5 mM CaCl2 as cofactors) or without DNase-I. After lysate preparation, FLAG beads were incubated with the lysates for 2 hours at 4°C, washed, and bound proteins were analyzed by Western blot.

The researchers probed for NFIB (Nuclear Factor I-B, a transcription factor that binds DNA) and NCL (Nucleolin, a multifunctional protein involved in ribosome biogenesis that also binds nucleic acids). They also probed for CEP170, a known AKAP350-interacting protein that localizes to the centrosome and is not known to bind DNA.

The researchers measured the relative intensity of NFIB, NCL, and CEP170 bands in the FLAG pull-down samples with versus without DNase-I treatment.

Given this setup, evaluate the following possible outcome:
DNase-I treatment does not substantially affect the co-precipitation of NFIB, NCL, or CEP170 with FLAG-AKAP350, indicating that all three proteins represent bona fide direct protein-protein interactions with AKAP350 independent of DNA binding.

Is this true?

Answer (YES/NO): NO